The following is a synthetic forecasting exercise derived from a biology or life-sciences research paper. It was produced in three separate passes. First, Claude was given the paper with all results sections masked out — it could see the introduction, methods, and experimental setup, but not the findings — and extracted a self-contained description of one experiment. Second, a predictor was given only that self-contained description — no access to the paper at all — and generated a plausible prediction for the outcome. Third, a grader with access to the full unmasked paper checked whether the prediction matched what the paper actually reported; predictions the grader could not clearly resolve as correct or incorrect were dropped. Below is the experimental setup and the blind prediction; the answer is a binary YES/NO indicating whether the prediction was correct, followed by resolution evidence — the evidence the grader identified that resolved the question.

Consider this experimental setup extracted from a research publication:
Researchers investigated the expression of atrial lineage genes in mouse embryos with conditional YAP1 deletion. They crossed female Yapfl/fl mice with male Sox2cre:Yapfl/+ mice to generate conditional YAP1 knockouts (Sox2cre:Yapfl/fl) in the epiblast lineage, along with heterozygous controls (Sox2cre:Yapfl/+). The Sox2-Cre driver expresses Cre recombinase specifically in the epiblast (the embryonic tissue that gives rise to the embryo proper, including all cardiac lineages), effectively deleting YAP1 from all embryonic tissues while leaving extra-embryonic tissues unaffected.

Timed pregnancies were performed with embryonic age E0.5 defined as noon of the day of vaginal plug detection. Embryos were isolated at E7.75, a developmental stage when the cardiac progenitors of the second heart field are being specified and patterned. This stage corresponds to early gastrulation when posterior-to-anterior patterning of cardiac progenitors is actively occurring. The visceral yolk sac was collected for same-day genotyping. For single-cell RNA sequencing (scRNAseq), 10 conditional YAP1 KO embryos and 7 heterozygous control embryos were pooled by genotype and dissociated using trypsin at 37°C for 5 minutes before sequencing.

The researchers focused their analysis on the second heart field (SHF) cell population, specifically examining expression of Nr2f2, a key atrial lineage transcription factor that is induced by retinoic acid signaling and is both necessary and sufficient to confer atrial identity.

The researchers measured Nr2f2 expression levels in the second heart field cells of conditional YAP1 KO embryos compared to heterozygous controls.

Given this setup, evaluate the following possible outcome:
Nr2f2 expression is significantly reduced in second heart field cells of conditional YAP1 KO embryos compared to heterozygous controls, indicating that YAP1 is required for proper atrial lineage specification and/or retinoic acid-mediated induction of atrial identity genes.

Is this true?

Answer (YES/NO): YES